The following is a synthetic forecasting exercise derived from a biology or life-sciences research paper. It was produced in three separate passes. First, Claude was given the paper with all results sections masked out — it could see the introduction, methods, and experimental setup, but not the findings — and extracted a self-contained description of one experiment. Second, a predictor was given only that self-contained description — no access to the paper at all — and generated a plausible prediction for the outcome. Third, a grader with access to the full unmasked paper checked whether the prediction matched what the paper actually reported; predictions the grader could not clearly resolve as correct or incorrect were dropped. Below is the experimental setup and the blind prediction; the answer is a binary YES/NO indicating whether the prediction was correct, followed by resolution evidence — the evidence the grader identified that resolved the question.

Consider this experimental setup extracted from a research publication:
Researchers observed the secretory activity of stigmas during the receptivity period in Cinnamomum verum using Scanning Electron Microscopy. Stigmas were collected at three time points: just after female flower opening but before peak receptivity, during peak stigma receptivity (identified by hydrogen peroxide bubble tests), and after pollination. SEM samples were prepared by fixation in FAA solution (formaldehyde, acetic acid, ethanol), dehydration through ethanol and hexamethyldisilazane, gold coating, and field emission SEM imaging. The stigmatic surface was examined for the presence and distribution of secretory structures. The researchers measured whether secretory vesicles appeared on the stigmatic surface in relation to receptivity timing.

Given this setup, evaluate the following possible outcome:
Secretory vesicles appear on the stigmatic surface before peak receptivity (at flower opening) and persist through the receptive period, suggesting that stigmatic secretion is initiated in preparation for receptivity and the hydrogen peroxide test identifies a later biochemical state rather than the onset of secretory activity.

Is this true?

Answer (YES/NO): NO